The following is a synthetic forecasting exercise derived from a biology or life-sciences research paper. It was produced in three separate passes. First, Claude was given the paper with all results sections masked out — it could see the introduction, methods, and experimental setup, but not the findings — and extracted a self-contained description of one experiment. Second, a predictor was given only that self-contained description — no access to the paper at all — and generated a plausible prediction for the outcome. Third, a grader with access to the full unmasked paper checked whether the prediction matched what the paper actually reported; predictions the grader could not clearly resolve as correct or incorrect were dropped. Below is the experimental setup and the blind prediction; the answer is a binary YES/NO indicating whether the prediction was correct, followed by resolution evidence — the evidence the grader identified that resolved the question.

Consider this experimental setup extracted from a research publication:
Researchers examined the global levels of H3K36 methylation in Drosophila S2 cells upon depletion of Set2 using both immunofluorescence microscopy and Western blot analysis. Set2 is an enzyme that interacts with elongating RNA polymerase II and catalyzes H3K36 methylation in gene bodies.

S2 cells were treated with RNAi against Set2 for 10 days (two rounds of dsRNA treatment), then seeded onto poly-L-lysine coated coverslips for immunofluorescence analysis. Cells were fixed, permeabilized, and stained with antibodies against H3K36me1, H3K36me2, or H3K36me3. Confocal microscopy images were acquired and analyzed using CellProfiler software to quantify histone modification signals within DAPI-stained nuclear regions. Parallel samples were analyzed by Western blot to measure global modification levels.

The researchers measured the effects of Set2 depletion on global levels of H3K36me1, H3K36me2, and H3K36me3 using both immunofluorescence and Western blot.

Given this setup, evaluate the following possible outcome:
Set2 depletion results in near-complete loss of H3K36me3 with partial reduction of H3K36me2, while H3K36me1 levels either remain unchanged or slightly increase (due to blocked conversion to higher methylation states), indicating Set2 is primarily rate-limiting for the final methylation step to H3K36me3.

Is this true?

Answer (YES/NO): NO